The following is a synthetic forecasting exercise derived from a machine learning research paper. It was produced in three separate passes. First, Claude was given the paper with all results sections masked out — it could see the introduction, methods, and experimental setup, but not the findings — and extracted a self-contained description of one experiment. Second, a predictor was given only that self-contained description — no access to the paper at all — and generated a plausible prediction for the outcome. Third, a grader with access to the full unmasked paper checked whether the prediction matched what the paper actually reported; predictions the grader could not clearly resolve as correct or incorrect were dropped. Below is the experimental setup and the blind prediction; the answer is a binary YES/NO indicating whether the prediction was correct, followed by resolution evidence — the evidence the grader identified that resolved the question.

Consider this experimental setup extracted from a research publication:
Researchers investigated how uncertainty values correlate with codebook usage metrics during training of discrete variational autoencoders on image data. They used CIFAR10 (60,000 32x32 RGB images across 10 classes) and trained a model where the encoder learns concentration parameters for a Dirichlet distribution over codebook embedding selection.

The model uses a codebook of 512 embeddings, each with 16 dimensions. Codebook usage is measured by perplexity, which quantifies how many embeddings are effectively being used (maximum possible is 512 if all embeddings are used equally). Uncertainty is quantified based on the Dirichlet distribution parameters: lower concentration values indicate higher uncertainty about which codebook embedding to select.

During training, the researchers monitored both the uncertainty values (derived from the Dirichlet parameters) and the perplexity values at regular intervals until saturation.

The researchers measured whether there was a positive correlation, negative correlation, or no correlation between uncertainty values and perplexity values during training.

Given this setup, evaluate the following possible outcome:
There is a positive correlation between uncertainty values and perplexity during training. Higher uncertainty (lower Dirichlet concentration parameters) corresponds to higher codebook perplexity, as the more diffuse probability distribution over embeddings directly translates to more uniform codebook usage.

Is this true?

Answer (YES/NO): YES